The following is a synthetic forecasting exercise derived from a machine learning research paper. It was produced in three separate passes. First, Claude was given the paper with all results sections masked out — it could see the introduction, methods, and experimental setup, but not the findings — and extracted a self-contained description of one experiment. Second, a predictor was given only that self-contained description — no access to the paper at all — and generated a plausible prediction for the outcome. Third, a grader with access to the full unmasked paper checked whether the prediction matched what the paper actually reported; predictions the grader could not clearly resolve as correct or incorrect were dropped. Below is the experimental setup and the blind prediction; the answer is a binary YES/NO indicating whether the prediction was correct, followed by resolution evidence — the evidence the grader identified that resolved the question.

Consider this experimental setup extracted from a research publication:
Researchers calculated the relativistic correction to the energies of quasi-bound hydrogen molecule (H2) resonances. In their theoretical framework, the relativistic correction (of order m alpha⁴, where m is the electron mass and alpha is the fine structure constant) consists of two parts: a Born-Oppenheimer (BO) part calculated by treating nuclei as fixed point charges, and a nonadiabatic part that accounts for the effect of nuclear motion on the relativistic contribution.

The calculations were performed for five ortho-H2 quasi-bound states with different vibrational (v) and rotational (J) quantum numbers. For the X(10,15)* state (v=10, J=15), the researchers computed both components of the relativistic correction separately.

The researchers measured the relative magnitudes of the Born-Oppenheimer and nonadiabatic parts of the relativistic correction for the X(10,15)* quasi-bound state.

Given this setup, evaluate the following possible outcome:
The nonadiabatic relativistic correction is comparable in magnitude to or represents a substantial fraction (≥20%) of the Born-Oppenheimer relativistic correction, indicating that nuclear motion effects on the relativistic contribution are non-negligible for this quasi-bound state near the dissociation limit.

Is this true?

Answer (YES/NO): NO